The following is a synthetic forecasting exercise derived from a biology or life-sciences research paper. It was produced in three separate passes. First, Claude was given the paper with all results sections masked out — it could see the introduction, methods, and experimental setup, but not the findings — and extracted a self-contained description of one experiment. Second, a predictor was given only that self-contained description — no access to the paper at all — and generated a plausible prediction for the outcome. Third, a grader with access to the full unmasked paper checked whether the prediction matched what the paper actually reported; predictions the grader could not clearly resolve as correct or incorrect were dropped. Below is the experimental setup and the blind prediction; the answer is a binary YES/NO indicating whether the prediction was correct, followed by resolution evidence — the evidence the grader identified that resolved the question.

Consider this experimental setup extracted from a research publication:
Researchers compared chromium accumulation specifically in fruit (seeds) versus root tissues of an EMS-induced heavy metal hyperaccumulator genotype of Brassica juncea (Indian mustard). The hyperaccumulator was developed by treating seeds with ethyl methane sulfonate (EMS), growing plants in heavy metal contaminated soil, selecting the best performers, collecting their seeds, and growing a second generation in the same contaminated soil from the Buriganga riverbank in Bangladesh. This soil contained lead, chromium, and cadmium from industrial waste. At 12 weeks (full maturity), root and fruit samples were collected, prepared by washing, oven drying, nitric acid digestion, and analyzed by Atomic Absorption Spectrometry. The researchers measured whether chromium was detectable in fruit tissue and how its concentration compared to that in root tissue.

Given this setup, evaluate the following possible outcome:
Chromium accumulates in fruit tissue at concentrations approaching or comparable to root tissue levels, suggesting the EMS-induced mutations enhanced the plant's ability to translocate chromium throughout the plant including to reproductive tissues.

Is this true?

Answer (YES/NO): NO